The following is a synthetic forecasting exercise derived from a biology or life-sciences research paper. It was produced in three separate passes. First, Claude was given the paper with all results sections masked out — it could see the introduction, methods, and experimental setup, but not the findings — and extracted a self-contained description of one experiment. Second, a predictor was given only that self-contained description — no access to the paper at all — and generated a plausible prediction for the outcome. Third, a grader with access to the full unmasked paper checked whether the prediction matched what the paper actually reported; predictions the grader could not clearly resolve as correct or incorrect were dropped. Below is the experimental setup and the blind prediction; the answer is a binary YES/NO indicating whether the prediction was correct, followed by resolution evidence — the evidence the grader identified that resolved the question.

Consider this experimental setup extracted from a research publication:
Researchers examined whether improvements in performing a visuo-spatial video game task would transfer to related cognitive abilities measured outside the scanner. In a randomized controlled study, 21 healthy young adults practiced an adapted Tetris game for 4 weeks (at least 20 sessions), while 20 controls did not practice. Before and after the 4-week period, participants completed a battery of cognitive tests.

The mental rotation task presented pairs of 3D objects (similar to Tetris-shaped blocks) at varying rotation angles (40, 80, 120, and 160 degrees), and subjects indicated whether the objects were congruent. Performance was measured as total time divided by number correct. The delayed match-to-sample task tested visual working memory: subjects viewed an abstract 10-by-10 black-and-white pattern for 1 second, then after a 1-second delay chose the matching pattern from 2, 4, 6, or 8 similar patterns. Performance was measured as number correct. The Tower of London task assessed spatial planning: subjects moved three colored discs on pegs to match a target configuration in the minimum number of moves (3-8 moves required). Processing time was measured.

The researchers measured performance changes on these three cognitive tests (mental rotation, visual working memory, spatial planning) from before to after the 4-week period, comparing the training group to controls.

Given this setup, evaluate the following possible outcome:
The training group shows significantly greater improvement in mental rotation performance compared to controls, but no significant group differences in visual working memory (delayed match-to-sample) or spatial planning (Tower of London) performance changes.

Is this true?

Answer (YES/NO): NO